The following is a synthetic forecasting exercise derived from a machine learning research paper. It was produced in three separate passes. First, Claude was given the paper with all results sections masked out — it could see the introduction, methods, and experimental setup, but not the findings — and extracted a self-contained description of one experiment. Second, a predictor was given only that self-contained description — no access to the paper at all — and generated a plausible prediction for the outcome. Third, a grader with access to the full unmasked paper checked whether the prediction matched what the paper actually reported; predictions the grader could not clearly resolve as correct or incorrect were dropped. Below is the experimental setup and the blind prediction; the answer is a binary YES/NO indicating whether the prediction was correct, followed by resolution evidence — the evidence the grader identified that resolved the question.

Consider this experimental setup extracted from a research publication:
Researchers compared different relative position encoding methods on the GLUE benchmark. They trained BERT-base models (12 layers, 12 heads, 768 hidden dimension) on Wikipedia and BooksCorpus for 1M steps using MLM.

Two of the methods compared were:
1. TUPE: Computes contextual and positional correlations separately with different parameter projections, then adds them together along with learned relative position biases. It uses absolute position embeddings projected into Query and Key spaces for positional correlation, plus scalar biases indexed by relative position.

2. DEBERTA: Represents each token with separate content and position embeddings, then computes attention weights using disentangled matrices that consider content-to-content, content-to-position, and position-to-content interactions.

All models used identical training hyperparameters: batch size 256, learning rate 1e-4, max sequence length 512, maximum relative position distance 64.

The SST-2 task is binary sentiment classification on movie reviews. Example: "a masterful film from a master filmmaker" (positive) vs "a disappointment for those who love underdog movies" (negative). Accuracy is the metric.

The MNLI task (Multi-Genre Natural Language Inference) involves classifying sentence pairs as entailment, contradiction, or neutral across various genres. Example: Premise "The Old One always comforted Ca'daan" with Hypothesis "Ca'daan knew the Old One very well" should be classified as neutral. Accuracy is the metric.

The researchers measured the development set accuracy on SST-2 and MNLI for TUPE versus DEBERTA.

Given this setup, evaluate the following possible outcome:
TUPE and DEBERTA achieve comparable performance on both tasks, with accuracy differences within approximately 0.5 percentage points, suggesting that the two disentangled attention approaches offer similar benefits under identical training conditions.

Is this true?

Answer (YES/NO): NO